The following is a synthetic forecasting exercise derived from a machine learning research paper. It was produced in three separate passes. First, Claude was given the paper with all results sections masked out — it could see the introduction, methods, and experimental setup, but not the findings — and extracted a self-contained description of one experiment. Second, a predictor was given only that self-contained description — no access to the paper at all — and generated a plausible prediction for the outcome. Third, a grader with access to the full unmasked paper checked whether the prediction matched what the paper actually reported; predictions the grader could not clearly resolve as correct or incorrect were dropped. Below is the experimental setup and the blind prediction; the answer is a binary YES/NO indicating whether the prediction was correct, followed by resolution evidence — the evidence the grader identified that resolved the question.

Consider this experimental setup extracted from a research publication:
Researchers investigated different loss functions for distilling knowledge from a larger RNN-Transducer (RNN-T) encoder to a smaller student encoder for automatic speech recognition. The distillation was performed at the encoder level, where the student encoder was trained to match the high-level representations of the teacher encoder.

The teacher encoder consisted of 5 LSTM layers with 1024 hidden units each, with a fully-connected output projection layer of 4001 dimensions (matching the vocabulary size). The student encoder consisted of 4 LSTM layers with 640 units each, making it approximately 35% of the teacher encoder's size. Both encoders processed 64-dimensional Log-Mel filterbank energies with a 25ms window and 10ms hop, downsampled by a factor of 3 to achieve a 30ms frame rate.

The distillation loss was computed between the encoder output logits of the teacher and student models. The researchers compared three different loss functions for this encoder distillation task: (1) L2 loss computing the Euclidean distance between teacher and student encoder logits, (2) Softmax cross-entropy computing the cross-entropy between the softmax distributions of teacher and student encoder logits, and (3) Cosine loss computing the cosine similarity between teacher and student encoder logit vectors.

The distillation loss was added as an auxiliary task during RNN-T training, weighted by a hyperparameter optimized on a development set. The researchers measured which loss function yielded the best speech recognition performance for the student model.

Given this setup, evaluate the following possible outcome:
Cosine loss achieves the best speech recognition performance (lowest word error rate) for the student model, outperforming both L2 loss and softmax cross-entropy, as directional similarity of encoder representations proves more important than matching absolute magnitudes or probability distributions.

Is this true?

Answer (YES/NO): NO